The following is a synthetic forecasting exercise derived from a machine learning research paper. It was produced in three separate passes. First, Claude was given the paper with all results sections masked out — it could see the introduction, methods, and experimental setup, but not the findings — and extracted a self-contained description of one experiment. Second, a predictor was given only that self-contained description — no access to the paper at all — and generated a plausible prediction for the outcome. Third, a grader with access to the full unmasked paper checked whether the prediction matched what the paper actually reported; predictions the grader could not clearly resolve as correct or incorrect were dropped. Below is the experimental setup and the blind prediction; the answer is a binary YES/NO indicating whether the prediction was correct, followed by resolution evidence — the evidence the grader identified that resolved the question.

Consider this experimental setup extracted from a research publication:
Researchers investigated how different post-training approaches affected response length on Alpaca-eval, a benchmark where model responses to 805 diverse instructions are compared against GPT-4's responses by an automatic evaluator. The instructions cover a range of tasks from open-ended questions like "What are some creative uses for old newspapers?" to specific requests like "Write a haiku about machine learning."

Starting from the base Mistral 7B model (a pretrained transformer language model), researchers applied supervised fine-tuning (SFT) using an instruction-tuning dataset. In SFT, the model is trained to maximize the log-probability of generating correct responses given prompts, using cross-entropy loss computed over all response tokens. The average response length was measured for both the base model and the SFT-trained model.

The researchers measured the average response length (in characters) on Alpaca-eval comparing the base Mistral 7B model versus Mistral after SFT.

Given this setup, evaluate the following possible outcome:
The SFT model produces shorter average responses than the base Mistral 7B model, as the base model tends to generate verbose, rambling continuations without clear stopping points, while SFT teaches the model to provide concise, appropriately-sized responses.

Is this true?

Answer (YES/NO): YES